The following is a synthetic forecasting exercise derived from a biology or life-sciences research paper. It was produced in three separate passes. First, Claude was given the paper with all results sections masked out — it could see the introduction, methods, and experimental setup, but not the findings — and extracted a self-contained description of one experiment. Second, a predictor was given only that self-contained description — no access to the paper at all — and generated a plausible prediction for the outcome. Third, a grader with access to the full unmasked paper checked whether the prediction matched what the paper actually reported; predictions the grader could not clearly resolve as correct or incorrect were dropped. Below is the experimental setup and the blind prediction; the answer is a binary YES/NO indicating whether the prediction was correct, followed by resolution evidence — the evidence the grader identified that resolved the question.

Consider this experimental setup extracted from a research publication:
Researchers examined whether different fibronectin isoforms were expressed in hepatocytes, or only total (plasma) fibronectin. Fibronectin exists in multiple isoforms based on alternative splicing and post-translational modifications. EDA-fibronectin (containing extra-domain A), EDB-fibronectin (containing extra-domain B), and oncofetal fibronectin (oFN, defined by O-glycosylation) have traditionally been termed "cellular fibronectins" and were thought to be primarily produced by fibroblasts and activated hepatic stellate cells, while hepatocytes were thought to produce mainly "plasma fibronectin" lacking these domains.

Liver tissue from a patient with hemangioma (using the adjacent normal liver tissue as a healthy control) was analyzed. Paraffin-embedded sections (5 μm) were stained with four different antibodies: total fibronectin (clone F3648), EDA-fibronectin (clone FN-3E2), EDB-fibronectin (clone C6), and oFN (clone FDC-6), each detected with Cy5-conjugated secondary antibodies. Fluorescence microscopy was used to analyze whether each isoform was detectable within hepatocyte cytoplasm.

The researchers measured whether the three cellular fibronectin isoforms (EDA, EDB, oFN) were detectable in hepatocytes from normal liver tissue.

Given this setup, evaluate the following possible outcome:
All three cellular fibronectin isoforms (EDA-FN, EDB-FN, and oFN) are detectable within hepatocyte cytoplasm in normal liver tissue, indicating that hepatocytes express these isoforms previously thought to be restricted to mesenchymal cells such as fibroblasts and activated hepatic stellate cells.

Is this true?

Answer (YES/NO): YES